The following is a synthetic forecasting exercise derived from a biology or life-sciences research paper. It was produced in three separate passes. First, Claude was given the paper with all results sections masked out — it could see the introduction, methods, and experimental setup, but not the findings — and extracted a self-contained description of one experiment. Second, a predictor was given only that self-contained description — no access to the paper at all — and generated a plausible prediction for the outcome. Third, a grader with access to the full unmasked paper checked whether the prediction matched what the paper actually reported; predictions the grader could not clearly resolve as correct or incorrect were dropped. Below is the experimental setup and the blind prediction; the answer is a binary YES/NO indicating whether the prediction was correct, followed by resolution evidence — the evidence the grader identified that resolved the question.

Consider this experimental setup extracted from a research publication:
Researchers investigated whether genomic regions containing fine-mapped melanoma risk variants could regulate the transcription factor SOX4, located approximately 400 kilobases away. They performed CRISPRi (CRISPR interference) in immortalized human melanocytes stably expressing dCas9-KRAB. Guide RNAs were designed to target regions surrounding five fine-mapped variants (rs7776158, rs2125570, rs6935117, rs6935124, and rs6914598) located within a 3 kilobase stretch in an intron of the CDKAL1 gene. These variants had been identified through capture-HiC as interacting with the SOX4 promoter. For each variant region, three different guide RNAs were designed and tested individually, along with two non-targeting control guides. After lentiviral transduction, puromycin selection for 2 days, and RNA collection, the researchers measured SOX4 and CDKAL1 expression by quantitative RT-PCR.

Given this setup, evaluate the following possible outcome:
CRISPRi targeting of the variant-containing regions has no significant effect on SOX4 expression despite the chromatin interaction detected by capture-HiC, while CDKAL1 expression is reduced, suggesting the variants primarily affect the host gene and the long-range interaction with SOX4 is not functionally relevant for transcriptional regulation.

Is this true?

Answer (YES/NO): NO